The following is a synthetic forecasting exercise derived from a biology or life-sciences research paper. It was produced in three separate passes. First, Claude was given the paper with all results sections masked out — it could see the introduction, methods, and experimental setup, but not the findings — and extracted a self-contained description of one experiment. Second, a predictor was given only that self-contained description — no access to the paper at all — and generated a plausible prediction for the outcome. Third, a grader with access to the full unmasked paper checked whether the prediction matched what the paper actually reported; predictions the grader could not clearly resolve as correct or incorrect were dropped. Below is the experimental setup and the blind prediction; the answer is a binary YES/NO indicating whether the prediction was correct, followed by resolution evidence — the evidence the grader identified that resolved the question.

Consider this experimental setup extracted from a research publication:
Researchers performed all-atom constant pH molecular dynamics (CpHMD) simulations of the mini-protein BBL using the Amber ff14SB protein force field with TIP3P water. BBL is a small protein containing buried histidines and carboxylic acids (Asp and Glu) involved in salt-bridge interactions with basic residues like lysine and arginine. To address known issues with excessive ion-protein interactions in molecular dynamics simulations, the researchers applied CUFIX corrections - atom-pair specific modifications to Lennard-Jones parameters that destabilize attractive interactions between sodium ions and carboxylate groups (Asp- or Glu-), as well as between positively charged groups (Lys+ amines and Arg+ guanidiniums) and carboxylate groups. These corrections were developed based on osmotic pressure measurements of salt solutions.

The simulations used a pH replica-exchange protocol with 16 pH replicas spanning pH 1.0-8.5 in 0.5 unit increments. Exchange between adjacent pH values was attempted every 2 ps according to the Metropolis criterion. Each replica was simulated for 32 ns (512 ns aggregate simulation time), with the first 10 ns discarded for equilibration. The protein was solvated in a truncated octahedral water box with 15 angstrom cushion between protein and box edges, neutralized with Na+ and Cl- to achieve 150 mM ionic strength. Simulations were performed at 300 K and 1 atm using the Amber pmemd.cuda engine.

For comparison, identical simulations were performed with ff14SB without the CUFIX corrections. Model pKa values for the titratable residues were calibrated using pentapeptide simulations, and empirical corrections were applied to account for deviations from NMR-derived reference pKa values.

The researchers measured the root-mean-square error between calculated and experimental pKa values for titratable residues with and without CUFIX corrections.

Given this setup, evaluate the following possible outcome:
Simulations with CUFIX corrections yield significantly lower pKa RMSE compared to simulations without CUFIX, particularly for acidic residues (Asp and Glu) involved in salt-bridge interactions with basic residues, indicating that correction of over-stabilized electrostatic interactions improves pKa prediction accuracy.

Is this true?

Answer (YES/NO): NO